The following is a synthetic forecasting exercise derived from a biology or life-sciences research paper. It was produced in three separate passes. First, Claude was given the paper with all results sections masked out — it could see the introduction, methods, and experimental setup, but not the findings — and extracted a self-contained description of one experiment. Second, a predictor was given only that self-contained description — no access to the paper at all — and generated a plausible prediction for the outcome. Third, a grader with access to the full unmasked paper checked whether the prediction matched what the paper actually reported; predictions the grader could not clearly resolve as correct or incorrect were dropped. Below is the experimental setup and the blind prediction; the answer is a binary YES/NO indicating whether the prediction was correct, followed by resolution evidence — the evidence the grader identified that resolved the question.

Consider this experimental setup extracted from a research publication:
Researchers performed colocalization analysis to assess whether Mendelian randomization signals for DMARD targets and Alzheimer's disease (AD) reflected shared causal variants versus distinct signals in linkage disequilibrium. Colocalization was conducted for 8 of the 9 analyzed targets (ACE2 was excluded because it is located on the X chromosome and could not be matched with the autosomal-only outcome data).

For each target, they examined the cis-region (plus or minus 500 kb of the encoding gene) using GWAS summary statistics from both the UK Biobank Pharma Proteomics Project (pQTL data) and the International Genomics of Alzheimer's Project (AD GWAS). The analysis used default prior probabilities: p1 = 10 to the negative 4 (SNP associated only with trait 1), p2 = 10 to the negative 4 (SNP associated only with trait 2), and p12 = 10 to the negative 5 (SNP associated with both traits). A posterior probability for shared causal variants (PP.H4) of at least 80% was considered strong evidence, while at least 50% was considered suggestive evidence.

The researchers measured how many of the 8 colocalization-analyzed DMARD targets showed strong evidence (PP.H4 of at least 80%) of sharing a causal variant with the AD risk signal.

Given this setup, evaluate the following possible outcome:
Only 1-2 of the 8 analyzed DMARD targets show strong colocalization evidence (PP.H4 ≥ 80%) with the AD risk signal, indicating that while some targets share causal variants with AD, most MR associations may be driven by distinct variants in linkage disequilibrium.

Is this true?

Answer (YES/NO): NO